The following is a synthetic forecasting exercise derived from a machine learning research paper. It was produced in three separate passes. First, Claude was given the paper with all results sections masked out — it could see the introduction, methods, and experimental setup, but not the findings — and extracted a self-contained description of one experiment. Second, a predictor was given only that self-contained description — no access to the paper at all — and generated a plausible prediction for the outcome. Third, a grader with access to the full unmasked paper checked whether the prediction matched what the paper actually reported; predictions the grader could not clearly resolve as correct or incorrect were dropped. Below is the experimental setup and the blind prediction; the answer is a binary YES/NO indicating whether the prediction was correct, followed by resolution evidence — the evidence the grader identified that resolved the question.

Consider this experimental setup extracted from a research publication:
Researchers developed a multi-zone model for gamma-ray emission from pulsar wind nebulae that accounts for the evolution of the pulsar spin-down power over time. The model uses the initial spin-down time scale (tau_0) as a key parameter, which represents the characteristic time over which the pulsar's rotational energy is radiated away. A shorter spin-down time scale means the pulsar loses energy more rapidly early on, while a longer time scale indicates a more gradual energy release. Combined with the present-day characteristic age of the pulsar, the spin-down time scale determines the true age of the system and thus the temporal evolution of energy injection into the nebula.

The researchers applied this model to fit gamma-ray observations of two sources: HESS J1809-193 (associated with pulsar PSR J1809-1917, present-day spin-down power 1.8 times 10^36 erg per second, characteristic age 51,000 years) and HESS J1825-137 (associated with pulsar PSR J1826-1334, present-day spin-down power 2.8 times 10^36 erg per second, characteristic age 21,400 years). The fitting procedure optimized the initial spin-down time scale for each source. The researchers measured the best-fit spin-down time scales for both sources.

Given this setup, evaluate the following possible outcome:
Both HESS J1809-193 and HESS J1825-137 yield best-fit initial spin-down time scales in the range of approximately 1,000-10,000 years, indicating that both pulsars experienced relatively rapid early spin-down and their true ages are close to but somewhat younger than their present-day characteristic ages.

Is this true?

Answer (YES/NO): NO